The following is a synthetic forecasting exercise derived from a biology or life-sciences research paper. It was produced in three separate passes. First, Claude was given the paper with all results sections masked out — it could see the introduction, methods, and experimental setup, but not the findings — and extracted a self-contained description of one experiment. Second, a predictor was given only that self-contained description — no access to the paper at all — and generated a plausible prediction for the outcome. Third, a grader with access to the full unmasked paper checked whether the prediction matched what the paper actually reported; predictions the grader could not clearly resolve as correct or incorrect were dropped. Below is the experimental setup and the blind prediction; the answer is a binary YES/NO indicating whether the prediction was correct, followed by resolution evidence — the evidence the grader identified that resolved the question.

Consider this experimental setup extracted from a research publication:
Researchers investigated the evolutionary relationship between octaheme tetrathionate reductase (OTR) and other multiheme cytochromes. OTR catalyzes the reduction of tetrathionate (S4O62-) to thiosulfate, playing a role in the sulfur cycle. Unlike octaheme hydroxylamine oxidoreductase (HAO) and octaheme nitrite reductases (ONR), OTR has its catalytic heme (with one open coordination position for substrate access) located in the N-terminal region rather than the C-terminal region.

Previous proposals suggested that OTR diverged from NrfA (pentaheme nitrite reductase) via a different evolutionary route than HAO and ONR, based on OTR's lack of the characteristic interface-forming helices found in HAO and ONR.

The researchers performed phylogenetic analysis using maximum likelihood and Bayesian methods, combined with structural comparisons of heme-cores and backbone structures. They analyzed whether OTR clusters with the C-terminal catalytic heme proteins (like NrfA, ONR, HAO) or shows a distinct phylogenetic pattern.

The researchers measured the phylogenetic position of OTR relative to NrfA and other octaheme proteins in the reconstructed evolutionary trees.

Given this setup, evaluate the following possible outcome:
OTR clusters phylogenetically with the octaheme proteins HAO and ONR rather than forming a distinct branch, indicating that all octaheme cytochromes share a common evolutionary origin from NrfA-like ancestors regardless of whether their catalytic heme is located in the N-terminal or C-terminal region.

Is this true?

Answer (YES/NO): NO